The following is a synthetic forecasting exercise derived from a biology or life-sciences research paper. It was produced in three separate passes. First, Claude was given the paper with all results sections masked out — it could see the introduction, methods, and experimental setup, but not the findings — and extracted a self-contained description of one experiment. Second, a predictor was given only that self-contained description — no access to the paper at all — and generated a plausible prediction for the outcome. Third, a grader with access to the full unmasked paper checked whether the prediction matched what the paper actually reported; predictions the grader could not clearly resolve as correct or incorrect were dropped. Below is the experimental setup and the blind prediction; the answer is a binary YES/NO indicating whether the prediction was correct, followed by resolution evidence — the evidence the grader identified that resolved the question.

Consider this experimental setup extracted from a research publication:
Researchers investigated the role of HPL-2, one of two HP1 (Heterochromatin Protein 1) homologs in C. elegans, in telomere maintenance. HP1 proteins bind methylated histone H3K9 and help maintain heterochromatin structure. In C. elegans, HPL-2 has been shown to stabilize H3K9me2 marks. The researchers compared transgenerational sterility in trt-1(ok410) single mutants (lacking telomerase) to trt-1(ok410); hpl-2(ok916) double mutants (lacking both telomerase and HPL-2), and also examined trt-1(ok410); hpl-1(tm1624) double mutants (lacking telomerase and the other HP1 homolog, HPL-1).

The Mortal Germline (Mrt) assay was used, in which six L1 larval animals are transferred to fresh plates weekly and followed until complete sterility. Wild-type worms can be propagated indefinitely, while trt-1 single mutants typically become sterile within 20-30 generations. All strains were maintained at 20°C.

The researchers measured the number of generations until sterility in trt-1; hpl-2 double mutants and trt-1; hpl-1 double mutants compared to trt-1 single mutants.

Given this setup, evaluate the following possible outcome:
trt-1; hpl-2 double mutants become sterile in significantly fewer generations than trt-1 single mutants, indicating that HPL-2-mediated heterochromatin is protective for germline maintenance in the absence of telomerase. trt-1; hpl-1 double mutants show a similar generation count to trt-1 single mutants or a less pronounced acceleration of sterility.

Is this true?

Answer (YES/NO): YES